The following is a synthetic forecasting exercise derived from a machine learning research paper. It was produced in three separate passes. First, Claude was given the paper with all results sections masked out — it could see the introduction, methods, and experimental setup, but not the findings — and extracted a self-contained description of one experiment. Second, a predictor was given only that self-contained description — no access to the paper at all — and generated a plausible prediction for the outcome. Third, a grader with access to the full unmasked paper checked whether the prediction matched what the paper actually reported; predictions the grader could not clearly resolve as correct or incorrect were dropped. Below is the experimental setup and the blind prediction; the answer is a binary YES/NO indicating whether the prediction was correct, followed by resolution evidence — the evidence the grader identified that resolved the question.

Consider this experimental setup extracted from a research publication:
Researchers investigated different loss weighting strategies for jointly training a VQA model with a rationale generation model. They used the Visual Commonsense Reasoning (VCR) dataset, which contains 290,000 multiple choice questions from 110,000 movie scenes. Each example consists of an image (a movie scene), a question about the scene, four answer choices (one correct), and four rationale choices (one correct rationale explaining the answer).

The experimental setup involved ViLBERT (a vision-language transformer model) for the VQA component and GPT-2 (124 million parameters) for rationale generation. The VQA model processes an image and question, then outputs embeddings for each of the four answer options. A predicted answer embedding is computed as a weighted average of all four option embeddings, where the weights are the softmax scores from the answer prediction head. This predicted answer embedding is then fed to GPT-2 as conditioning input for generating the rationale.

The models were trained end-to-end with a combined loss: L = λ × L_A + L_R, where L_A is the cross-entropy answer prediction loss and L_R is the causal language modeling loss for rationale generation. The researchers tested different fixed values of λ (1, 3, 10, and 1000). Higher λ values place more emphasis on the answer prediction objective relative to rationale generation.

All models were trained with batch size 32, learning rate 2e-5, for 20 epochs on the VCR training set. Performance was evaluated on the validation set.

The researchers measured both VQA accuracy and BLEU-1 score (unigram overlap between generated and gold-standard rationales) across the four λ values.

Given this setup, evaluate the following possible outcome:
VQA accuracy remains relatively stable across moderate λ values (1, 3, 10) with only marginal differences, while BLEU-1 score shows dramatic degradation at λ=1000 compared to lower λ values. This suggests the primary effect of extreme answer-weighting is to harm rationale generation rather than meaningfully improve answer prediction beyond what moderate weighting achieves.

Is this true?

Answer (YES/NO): NO